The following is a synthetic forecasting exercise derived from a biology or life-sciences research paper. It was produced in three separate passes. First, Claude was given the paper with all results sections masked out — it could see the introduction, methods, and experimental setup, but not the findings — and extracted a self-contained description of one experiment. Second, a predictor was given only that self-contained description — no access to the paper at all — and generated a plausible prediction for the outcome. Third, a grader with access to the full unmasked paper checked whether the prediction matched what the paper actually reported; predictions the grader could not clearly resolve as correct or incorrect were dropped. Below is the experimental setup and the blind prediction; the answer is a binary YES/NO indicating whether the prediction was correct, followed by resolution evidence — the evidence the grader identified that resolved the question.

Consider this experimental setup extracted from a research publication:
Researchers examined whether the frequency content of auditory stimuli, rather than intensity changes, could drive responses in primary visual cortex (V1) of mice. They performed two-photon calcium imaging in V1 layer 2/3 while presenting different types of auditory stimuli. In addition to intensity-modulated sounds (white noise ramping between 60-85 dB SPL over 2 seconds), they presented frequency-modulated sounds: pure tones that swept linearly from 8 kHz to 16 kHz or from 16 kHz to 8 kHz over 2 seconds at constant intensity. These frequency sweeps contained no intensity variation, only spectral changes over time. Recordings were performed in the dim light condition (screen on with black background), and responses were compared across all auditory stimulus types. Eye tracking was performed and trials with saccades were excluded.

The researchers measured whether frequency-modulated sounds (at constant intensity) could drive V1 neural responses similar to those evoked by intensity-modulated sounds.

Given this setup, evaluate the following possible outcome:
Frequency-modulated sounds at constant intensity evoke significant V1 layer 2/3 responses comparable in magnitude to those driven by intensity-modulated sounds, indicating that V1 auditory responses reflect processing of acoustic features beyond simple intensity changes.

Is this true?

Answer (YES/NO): NO